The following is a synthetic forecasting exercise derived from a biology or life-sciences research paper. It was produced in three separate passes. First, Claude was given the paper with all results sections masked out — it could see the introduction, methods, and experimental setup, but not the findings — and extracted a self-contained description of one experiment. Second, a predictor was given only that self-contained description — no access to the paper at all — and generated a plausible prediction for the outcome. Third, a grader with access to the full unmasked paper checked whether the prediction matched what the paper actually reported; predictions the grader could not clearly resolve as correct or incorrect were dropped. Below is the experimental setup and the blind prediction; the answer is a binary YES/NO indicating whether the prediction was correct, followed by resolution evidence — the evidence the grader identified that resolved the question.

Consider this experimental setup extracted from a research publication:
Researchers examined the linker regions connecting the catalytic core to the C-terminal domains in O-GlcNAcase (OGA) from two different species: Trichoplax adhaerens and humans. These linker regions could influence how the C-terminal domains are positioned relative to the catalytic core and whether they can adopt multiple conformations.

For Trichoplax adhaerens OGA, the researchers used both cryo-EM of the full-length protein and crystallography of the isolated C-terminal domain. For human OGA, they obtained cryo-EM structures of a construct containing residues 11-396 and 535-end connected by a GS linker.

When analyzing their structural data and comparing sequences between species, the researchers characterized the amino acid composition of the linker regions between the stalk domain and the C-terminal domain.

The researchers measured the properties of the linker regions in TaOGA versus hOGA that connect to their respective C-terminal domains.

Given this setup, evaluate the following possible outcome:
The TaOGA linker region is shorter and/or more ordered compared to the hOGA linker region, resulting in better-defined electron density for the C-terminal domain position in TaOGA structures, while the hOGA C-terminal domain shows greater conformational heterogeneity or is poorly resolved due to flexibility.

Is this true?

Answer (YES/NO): NO